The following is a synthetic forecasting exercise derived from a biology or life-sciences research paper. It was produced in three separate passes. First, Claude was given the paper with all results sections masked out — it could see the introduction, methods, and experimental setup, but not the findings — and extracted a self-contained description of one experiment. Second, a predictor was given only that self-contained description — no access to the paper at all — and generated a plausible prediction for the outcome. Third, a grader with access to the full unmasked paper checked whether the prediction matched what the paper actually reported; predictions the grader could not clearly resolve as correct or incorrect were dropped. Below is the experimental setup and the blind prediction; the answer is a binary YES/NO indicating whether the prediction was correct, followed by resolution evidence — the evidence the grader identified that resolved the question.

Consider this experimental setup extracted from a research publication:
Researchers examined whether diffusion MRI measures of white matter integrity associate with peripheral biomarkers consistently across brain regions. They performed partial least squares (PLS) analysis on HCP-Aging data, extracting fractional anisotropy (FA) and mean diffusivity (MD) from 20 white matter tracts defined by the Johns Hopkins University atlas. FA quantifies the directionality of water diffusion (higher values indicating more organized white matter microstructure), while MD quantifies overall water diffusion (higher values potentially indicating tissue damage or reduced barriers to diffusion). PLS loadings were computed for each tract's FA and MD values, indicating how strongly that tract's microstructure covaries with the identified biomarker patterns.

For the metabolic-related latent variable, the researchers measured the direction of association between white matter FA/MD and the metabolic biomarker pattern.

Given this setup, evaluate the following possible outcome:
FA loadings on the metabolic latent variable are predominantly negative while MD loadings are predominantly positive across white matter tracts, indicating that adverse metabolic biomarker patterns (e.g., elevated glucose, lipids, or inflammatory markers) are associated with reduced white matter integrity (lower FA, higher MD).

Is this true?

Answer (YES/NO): NO